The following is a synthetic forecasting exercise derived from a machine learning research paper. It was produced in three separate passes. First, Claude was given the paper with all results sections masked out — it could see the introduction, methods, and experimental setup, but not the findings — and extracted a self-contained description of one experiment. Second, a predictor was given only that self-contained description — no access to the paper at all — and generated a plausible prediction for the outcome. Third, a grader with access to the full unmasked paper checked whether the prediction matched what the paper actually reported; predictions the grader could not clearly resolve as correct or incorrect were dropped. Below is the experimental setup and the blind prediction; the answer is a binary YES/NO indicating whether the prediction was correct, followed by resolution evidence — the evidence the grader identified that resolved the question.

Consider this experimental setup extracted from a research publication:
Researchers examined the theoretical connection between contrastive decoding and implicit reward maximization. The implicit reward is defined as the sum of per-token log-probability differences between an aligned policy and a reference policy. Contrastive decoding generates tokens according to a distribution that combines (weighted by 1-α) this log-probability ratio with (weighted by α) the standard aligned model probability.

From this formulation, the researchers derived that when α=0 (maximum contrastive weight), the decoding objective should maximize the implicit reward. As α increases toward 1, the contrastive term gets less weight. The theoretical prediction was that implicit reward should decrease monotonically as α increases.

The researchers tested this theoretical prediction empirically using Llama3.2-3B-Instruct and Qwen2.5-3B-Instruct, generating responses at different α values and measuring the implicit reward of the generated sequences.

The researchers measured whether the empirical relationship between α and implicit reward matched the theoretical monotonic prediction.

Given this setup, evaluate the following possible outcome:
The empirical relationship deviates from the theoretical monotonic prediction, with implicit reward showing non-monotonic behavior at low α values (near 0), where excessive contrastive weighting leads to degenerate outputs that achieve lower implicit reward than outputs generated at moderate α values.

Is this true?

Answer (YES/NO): NO